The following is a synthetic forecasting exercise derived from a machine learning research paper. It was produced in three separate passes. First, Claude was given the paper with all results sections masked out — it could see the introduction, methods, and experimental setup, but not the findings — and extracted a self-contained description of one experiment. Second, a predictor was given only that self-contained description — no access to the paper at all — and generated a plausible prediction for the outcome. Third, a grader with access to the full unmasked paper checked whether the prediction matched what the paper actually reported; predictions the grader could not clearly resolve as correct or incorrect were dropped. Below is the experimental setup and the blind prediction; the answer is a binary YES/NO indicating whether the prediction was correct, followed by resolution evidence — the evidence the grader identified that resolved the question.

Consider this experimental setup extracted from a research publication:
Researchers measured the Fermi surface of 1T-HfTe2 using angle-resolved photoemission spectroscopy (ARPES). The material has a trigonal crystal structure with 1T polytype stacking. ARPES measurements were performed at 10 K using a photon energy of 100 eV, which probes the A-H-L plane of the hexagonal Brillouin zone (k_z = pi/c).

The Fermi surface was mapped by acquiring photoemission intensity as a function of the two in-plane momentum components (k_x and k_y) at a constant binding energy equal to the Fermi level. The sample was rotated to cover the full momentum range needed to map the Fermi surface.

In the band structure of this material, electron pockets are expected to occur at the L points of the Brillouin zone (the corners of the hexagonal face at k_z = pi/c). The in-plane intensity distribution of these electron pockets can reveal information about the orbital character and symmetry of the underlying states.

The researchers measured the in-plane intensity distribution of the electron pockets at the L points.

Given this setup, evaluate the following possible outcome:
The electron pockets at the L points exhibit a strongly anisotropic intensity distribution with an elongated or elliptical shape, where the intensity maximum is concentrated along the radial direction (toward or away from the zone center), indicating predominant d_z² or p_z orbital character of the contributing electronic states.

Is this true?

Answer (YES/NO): NO